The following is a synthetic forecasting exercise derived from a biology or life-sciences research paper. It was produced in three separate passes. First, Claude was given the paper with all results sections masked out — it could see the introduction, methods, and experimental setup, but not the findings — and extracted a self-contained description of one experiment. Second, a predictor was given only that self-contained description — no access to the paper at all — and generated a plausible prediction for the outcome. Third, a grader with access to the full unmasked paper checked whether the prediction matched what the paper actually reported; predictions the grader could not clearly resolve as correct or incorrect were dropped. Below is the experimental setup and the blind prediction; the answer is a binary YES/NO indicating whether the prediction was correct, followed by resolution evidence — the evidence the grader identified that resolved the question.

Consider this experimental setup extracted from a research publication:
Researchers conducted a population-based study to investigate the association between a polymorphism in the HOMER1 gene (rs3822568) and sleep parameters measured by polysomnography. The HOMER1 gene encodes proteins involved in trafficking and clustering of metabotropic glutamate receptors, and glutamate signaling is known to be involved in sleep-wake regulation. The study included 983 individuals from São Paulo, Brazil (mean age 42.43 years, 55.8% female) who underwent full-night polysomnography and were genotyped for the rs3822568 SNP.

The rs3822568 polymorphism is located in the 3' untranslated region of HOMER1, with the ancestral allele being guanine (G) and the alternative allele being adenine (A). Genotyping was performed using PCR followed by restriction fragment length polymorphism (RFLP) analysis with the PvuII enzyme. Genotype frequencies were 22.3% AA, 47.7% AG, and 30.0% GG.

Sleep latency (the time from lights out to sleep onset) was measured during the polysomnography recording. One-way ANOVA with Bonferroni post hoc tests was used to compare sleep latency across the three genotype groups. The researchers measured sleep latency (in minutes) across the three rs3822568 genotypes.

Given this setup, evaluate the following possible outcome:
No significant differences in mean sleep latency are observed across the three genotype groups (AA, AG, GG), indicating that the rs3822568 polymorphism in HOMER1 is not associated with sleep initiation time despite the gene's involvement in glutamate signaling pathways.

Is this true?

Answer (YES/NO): NO